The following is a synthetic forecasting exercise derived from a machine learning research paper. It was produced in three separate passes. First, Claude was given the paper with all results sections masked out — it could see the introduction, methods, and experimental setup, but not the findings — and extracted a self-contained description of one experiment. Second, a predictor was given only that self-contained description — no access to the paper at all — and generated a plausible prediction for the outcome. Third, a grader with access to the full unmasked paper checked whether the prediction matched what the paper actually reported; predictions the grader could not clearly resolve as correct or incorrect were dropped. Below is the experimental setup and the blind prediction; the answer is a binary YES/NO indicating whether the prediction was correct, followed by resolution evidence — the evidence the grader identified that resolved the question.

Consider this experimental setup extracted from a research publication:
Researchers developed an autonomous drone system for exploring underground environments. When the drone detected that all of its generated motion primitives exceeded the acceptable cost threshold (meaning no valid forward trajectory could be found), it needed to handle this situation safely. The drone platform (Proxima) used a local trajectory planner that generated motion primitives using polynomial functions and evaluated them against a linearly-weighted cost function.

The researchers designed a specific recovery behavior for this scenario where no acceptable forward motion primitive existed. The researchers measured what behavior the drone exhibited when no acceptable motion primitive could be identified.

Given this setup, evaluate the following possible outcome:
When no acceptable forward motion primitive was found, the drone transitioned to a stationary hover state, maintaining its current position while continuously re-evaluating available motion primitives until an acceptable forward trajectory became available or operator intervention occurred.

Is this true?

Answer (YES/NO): NO